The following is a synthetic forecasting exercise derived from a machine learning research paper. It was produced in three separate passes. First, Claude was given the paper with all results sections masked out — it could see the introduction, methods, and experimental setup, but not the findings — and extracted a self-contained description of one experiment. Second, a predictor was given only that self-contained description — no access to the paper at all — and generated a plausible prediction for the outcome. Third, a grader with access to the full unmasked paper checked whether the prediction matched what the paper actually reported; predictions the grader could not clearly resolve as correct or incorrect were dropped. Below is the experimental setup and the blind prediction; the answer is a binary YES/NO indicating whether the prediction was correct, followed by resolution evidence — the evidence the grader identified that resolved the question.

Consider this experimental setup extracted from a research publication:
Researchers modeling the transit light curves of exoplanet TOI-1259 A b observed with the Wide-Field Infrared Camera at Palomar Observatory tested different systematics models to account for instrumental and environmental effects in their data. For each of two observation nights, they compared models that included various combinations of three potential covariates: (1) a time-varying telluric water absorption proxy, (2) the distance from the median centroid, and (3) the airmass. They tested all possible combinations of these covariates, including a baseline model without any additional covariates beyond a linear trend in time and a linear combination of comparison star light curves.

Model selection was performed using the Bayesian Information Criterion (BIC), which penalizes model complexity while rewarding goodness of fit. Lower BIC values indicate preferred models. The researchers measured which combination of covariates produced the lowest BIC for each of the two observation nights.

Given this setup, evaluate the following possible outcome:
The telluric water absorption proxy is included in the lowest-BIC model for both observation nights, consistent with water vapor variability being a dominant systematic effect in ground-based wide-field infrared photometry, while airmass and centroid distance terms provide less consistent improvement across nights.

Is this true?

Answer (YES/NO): YES